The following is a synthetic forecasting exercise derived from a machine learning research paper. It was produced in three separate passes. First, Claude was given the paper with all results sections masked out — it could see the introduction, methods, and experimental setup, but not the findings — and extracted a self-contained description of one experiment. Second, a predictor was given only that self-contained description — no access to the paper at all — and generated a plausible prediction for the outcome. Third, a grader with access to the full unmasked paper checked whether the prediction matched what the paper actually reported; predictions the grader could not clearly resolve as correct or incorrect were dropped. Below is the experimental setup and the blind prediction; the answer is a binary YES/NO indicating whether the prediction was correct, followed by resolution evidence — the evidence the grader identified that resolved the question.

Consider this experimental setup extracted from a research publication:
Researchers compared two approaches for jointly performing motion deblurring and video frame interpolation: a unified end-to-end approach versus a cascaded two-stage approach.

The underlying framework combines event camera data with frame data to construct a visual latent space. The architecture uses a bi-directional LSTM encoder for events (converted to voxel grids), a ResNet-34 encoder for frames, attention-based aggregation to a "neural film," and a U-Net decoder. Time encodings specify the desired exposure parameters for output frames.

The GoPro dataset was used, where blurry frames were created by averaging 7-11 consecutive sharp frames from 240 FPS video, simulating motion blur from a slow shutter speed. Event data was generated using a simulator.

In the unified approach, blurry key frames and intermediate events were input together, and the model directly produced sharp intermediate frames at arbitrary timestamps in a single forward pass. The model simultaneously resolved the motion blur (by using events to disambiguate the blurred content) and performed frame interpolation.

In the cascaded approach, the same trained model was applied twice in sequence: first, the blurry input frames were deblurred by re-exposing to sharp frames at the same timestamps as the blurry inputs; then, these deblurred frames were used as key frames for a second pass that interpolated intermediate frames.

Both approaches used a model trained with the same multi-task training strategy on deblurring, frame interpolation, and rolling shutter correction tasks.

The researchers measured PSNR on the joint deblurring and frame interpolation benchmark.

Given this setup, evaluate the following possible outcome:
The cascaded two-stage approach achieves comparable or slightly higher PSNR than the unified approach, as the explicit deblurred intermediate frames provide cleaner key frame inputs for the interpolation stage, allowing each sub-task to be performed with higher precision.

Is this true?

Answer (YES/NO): NO